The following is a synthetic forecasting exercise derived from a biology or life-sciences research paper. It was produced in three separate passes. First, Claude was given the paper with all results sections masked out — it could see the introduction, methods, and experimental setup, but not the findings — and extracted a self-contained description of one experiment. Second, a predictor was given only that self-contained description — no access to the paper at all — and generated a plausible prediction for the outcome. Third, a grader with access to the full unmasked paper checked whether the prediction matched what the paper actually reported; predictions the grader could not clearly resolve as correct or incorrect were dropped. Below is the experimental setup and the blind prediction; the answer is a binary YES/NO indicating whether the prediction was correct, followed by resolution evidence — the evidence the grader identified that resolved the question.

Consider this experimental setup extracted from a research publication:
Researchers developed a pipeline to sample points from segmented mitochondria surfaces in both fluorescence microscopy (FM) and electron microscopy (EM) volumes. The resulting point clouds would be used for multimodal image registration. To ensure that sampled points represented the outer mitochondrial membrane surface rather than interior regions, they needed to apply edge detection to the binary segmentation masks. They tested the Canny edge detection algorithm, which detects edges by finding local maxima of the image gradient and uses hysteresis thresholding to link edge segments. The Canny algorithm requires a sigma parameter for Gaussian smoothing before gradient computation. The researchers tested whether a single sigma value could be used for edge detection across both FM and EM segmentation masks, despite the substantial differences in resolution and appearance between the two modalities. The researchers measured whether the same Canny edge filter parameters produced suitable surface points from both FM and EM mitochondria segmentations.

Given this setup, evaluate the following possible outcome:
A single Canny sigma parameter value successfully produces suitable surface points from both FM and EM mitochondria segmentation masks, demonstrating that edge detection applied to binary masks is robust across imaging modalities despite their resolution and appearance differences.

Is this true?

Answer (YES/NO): YES